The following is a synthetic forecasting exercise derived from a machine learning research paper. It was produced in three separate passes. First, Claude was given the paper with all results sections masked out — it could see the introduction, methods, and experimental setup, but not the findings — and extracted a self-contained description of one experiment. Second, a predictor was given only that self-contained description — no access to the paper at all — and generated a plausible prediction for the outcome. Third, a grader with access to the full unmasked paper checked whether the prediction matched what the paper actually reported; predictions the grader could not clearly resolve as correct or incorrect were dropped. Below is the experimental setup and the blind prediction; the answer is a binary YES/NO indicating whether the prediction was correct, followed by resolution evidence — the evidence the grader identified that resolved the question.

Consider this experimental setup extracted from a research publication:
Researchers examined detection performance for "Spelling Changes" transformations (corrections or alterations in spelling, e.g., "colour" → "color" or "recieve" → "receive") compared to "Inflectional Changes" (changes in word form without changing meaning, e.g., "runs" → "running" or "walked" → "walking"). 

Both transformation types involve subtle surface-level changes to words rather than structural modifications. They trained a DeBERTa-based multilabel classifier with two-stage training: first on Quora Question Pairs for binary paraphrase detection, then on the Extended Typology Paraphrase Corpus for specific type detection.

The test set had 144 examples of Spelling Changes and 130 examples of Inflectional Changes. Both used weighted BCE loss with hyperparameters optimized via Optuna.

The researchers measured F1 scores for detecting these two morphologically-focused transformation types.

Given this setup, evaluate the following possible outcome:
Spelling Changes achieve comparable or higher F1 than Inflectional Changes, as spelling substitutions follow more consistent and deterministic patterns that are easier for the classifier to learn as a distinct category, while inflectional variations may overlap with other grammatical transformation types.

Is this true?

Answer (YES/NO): NO